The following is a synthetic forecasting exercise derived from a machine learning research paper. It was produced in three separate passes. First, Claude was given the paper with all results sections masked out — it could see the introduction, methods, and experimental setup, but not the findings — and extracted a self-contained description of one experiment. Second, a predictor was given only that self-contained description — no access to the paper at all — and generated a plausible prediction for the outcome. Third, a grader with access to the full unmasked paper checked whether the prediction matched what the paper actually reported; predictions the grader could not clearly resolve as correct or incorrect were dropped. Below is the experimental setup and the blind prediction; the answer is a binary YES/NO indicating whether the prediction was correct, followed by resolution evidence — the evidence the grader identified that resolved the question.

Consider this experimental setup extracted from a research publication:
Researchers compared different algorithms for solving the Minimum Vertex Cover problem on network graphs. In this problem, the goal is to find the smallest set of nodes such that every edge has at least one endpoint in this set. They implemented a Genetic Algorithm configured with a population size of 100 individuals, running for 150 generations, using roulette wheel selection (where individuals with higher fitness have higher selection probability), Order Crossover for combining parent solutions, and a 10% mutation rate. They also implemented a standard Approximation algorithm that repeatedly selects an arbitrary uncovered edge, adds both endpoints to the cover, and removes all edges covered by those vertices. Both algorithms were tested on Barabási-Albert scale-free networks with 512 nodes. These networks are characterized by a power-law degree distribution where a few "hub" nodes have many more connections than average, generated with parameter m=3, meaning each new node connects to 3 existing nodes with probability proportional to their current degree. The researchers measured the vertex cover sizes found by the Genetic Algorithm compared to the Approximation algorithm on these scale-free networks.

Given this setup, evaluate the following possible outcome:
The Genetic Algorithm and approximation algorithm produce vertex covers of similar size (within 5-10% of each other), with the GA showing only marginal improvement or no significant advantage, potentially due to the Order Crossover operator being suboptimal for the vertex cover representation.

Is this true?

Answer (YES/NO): NO